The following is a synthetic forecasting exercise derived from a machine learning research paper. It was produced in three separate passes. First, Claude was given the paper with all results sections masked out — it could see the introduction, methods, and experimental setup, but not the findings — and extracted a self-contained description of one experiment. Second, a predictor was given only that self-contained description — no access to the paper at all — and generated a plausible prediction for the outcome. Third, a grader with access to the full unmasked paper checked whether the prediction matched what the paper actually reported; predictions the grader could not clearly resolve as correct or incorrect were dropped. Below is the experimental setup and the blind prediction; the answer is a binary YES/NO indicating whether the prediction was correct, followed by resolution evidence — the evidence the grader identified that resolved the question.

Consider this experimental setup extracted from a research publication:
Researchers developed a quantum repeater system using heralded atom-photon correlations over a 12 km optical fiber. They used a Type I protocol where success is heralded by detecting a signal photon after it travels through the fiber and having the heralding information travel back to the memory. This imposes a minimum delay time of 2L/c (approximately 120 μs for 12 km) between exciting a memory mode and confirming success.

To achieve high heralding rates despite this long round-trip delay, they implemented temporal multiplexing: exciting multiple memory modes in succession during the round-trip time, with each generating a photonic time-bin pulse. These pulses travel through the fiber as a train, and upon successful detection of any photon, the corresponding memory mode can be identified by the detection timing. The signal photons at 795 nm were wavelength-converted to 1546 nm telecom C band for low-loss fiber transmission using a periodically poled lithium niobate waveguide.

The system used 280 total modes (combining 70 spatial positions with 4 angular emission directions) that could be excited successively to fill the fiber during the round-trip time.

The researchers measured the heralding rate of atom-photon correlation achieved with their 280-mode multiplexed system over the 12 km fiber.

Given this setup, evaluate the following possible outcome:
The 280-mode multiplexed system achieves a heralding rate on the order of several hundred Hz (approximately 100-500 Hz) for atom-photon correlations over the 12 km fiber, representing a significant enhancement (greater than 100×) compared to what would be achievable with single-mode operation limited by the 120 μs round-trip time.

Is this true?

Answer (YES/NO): NO